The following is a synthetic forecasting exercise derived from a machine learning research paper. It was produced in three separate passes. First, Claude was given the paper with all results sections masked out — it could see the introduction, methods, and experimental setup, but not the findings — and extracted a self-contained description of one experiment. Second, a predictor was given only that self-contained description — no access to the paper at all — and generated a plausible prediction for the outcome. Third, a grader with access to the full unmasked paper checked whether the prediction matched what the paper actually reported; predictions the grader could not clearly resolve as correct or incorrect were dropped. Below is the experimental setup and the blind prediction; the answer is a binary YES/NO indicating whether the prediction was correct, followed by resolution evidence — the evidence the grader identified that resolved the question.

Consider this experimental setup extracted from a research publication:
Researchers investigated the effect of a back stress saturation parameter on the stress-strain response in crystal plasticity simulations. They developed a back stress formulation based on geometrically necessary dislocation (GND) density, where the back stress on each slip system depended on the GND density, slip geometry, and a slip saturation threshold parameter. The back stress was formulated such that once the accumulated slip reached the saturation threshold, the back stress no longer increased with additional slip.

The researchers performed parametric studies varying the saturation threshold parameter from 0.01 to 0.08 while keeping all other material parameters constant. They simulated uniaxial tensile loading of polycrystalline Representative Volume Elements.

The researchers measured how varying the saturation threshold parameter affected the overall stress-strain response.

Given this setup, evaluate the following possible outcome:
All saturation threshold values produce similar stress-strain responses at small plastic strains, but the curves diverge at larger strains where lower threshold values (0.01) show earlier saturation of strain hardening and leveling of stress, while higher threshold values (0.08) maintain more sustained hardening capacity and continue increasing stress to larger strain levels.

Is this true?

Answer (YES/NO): NO